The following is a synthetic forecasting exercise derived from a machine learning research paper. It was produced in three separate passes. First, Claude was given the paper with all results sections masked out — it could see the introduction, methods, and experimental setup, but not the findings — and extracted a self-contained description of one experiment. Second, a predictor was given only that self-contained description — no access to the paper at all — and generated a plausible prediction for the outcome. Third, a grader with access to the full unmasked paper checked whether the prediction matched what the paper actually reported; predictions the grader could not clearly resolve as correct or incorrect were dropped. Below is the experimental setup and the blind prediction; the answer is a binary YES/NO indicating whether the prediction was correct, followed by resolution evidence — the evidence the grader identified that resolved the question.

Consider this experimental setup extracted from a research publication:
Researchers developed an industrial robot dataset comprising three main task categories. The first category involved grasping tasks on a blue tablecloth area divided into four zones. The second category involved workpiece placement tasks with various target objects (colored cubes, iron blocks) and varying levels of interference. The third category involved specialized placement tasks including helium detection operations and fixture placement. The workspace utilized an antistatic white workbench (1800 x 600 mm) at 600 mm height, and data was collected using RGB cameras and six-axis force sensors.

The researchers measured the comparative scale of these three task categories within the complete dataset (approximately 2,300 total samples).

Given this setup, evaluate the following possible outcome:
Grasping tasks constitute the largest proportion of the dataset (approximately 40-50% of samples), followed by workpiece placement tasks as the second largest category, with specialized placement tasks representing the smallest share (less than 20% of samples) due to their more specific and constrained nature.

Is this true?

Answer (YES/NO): NO